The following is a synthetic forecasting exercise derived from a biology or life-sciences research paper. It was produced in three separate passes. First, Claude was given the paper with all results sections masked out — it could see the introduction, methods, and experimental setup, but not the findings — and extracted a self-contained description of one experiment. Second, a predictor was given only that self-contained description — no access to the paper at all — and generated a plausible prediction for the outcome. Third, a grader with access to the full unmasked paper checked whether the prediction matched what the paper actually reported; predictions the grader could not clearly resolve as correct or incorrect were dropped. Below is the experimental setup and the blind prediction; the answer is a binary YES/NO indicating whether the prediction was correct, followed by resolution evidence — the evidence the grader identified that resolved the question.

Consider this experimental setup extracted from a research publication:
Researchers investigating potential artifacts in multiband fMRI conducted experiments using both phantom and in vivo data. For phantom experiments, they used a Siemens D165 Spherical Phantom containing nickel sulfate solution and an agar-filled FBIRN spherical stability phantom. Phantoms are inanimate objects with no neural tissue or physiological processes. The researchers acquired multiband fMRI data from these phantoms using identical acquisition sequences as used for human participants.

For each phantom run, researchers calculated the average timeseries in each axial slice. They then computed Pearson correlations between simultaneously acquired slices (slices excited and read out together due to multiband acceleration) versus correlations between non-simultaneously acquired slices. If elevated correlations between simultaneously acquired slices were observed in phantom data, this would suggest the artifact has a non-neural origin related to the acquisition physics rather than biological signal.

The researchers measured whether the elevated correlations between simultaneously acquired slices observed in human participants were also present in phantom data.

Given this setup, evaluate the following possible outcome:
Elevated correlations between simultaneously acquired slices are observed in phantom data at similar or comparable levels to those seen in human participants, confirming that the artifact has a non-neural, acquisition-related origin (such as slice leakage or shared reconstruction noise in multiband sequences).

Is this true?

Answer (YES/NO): YES